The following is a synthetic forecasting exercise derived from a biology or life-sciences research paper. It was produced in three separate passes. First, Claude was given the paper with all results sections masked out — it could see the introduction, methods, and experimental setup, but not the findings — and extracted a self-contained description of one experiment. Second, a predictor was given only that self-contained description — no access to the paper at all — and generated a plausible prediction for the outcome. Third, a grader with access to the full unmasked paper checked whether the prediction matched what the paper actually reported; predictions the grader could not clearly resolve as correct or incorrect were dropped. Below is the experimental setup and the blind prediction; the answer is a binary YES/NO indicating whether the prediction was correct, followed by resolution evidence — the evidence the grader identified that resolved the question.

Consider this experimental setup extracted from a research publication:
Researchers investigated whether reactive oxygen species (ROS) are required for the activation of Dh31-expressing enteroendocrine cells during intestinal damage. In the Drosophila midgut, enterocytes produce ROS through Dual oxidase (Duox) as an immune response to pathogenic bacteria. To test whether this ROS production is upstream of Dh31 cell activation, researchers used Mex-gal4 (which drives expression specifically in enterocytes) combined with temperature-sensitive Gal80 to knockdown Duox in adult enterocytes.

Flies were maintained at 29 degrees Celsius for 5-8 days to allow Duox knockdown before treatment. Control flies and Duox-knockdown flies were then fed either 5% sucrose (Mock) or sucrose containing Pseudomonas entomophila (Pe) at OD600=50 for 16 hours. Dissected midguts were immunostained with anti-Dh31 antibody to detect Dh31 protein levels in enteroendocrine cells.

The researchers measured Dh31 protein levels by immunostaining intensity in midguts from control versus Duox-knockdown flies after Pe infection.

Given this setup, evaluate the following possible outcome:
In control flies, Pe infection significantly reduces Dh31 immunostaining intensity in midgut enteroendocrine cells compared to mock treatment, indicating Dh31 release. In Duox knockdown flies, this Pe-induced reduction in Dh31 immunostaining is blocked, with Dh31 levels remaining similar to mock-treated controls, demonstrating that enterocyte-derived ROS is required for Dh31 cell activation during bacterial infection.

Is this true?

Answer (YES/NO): NO